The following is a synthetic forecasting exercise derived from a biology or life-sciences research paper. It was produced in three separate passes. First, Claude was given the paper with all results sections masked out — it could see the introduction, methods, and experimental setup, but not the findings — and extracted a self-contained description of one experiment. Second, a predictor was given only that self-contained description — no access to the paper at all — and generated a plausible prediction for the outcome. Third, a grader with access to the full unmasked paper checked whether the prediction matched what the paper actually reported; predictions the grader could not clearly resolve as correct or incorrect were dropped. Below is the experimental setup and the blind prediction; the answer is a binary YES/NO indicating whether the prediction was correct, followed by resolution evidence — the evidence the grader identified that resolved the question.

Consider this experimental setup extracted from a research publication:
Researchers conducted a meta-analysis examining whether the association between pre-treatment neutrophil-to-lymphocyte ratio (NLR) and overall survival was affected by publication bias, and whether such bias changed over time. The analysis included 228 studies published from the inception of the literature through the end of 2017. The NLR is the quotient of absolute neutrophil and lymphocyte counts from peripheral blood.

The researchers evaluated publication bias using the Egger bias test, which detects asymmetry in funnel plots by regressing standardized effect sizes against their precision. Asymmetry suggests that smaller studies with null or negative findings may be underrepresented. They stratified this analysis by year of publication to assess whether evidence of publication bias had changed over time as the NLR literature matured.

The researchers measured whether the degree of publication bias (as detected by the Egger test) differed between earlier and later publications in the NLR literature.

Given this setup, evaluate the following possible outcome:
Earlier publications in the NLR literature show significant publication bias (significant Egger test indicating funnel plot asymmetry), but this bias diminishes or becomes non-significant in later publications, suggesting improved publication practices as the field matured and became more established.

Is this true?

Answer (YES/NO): NO